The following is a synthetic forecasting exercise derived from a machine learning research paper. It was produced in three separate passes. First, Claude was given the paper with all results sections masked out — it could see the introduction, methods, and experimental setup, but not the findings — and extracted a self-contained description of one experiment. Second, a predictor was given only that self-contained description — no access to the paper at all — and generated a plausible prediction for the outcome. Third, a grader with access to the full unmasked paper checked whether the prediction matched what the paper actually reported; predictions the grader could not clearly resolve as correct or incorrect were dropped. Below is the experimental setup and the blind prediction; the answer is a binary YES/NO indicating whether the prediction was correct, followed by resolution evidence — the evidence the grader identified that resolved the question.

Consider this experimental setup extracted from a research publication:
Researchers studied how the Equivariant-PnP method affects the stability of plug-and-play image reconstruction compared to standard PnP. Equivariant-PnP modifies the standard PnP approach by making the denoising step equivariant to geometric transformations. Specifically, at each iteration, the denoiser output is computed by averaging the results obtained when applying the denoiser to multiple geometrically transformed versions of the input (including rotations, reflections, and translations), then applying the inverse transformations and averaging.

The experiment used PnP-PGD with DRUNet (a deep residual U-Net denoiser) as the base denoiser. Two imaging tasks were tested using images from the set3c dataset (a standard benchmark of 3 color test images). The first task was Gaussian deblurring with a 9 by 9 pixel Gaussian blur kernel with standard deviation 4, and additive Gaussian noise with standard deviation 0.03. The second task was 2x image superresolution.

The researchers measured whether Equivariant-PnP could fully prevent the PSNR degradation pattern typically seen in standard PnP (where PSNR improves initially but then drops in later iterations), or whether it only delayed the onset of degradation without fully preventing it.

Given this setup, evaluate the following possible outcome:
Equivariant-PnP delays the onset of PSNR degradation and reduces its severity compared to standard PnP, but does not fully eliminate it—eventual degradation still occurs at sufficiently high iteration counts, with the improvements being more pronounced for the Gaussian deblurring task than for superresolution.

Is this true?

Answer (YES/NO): NO